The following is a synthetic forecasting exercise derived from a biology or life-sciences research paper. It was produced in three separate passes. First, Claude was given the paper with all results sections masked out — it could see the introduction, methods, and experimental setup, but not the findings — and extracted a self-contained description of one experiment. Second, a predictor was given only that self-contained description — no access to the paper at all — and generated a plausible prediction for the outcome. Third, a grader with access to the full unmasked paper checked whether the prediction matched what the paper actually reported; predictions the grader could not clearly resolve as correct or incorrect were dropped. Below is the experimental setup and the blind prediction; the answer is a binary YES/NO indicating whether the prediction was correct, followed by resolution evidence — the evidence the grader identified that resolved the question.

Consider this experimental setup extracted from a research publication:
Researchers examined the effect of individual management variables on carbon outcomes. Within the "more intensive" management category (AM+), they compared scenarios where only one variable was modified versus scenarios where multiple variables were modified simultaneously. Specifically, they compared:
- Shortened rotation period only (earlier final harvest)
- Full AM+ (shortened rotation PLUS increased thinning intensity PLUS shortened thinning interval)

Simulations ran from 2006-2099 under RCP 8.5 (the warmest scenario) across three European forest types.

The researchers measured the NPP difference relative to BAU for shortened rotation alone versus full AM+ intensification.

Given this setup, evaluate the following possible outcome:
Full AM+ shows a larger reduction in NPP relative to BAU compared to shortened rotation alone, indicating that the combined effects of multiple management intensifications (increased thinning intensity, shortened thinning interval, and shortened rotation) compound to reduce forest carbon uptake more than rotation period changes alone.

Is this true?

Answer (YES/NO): YES